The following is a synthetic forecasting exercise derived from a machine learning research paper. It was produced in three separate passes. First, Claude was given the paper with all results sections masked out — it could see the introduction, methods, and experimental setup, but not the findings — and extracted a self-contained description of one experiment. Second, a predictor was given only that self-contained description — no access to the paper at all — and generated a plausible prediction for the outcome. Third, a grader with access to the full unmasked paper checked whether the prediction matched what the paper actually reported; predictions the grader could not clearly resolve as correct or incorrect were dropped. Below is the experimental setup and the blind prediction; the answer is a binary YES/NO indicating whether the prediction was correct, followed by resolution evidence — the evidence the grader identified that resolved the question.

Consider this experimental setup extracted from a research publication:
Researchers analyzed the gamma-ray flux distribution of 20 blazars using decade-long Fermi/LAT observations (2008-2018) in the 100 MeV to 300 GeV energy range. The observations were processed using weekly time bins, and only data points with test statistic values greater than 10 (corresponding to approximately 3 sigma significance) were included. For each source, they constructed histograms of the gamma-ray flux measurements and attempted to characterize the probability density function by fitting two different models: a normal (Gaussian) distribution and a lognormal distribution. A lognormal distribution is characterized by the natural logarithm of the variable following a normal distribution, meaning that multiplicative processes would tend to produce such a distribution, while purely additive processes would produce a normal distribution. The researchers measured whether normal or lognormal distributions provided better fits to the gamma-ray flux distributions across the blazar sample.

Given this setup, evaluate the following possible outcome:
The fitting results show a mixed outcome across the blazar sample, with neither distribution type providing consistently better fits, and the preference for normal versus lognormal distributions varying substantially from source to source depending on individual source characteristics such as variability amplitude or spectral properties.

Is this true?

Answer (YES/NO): NO